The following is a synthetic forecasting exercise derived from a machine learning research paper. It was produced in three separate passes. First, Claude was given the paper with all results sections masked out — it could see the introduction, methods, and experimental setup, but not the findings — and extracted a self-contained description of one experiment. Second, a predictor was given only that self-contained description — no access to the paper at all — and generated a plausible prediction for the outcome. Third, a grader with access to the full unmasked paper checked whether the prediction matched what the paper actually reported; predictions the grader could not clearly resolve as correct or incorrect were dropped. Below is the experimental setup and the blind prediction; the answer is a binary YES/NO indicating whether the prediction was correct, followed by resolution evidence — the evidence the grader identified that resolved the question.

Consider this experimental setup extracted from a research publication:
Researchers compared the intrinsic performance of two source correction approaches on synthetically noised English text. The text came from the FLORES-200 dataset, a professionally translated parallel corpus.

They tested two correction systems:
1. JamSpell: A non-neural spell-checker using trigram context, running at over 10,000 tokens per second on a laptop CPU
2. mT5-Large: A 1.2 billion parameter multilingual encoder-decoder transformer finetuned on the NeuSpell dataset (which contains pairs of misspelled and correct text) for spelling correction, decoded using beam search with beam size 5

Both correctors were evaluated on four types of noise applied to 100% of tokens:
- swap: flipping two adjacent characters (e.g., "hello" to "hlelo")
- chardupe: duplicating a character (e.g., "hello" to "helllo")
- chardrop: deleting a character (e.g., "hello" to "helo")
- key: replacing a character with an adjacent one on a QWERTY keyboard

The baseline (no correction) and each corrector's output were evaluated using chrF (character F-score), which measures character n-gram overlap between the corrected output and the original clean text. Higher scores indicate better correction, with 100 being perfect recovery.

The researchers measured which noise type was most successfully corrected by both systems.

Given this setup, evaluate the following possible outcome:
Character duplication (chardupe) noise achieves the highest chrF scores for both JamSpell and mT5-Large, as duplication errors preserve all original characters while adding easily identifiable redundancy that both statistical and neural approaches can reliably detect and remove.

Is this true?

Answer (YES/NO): YES